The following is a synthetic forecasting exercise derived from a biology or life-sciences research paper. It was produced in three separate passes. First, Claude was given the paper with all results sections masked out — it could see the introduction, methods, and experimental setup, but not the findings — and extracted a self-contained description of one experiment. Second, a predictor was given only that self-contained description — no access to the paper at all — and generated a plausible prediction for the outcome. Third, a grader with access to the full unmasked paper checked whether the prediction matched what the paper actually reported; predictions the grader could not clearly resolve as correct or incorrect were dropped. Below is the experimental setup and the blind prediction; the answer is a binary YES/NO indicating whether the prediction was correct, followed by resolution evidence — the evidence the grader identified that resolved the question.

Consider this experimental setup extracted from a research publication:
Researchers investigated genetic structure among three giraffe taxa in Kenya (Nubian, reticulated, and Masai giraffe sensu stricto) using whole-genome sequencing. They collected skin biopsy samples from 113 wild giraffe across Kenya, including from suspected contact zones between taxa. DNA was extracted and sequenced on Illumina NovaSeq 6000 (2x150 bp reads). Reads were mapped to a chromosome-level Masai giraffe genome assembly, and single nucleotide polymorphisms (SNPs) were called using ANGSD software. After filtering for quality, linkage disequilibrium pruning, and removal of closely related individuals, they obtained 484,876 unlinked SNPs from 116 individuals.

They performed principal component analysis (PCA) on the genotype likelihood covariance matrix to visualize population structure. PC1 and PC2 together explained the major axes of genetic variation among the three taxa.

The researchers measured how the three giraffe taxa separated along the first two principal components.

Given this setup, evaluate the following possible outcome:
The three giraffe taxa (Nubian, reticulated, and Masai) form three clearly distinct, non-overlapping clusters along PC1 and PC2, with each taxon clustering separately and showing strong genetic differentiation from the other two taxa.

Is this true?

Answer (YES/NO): NO